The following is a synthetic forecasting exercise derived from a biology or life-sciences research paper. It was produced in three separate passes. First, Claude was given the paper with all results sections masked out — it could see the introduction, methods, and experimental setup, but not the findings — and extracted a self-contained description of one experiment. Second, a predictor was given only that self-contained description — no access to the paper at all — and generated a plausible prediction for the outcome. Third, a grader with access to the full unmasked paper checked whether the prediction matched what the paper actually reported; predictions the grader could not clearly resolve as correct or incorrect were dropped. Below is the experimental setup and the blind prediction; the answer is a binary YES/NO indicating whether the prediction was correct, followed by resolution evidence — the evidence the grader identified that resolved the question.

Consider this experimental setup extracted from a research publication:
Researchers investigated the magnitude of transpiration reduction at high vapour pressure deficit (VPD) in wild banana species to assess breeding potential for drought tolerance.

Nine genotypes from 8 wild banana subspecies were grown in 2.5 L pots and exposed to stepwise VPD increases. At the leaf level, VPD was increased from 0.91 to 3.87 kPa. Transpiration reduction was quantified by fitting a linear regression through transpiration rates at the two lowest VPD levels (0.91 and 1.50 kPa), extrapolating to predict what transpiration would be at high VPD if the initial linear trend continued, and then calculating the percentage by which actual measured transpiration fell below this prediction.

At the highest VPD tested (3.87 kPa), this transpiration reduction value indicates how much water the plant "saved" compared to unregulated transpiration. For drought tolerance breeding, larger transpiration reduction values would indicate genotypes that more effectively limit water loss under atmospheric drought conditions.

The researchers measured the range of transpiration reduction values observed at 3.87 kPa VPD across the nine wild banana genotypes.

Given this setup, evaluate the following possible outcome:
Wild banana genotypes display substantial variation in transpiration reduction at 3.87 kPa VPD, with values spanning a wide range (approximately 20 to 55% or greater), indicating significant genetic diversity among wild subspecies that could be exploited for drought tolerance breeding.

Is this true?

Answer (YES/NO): NO